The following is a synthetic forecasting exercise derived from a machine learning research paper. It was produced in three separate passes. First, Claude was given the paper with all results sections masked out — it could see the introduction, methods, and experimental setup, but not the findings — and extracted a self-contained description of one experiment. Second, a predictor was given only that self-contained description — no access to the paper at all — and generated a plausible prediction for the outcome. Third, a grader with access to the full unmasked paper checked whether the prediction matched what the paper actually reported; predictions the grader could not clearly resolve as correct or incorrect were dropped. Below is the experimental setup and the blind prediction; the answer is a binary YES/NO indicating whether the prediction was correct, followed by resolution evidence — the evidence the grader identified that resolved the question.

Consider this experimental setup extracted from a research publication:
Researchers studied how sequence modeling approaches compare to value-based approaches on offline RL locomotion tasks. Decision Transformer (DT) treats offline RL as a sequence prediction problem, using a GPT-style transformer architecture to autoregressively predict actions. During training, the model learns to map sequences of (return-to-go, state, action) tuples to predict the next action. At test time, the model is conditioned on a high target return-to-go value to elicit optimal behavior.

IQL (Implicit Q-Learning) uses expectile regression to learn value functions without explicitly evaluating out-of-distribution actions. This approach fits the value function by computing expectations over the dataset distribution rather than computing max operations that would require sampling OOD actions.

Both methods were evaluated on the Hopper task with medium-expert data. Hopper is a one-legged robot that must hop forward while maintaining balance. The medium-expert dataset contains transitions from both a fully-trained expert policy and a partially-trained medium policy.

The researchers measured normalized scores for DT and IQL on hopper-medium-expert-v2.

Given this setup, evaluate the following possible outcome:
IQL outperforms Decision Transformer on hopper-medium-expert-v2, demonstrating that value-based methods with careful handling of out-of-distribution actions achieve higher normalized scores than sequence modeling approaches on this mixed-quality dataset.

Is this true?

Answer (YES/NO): NO